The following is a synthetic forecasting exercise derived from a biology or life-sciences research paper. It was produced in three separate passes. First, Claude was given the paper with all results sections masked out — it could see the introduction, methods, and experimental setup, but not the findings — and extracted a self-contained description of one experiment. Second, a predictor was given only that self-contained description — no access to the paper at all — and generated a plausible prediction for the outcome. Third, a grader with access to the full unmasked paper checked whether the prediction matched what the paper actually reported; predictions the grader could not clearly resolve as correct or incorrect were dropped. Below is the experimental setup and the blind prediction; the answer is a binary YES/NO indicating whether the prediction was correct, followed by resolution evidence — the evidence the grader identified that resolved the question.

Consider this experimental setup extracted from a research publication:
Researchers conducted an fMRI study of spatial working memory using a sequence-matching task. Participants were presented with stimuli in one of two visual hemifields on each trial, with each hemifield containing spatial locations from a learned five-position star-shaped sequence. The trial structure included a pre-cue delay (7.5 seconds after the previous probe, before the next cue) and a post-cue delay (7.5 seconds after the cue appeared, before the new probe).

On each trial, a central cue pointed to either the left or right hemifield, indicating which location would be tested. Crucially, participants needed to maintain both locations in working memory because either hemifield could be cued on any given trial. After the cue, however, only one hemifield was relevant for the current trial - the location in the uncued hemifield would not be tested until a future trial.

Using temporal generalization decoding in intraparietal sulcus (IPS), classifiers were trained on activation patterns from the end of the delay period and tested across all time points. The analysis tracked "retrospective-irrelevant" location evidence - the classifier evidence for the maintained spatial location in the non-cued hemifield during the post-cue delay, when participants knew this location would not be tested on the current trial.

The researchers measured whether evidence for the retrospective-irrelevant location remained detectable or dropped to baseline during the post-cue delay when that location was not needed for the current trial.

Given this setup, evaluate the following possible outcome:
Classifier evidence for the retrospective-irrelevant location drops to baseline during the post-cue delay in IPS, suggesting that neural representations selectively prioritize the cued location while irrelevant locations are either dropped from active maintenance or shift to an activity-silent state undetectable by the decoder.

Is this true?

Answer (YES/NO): YES